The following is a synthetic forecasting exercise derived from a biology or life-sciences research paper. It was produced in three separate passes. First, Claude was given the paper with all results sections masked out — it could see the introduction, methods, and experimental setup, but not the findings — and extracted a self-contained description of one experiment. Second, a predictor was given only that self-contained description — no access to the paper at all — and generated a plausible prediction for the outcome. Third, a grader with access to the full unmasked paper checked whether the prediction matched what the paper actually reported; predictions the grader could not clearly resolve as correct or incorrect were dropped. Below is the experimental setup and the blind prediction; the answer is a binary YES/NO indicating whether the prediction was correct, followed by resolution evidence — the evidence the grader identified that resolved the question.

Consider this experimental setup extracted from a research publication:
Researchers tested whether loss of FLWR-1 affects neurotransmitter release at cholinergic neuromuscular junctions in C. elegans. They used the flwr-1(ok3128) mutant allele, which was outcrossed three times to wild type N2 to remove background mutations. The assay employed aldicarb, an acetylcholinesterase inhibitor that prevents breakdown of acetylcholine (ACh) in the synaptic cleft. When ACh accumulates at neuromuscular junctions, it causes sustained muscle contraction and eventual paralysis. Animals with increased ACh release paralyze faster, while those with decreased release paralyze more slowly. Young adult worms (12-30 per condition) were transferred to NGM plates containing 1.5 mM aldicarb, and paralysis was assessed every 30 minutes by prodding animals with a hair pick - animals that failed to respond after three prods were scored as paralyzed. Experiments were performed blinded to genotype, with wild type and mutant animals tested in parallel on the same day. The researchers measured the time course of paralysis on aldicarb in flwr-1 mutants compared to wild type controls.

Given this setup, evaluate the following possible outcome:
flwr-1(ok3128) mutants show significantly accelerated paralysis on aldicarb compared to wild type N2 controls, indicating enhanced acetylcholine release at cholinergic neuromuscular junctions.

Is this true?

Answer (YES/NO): NO